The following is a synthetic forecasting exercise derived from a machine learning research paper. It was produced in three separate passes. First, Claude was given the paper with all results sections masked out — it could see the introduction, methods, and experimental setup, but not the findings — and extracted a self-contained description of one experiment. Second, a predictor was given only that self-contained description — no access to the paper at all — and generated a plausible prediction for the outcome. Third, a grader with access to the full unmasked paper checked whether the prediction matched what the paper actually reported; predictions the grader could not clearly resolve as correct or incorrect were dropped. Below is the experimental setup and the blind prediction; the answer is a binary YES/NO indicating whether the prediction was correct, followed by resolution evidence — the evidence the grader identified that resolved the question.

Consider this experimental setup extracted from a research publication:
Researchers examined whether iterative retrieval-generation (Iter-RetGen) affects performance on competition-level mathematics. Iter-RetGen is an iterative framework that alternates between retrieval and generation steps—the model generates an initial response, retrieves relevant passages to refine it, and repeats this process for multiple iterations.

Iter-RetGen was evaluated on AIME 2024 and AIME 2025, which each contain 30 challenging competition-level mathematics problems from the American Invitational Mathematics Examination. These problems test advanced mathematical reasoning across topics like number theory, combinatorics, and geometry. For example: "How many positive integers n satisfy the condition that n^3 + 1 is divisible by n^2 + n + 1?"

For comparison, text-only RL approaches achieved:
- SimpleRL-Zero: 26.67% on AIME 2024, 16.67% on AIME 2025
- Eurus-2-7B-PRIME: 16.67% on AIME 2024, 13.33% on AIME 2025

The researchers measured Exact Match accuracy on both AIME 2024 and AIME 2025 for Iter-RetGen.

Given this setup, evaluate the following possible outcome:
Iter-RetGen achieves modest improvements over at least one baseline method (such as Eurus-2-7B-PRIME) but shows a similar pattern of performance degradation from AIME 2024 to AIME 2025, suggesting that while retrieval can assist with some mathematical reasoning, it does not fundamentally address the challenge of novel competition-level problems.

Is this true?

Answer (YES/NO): NO